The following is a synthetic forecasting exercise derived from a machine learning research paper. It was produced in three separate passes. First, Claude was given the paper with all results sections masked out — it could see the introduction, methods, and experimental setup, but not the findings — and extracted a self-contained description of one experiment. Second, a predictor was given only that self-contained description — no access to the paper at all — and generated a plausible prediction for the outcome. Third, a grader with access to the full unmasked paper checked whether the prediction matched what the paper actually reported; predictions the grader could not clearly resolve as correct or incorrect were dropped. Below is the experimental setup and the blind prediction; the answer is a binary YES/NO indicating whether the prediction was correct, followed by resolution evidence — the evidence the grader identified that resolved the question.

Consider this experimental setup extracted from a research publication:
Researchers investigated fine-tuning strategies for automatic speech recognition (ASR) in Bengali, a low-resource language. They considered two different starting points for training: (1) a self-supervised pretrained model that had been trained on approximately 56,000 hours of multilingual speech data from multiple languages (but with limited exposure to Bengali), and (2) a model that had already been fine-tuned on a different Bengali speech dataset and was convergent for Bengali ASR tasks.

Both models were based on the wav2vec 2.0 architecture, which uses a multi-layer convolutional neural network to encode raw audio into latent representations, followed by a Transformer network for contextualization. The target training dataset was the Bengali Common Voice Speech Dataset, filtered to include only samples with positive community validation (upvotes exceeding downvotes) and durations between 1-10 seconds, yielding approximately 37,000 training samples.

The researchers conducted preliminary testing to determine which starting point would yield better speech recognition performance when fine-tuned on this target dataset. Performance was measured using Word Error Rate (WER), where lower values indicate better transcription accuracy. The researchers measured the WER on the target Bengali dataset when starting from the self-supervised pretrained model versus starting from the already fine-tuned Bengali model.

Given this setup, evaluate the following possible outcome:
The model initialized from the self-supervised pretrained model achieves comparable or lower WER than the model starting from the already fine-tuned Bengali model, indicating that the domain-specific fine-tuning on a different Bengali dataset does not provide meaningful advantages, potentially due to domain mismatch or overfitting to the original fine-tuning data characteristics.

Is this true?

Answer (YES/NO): YES